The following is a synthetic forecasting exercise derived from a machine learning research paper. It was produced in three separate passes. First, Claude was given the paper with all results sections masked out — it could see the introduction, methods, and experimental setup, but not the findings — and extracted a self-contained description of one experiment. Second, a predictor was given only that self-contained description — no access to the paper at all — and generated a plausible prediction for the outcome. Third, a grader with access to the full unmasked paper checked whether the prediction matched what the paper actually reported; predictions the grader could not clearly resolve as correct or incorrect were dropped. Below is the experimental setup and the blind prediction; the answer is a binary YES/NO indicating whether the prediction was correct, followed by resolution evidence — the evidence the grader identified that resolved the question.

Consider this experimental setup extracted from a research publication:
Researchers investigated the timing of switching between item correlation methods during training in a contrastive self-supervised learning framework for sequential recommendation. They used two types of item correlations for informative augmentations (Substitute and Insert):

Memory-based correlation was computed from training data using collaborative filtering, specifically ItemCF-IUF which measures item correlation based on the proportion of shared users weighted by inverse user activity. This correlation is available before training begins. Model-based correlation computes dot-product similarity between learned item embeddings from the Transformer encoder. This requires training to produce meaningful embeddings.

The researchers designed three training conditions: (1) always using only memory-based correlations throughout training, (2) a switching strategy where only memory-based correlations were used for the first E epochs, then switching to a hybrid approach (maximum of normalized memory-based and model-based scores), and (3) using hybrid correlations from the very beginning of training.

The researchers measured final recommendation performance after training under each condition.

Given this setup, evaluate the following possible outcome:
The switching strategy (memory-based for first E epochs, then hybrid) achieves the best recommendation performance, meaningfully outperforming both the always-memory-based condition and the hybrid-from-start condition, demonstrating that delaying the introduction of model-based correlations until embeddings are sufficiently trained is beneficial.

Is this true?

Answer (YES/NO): NO